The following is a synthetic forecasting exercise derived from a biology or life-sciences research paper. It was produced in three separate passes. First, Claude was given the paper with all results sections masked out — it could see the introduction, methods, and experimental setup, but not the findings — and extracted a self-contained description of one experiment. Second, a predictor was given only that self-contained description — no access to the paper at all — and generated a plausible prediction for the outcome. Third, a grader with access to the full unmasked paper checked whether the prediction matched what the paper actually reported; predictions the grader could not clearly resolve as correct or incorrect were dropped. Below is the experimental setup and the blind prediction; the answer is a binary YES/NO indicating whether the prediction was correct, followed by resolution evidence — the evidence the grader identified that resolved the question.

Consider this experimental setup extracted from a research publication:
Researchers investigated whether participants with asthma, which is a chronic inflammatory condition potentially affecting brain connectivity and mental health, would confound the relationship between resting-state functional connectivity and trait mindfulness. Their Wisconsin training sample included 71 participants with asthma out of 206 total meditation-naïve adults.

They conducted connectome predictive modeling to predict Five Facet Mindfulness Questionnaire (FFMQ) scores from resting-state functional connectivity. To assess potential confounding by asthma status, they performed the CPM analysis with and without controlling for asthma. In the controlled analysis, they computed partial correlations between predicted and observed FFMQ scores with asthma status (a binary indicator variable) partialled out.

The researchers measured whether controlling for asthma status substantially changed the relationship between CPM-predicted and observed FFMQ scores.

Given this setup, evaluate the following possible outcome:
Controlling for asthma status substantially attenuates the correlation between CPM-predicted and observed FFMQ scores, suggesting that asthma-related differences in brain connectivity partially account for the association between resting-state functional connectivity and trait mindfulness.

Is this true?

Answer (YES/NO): NO